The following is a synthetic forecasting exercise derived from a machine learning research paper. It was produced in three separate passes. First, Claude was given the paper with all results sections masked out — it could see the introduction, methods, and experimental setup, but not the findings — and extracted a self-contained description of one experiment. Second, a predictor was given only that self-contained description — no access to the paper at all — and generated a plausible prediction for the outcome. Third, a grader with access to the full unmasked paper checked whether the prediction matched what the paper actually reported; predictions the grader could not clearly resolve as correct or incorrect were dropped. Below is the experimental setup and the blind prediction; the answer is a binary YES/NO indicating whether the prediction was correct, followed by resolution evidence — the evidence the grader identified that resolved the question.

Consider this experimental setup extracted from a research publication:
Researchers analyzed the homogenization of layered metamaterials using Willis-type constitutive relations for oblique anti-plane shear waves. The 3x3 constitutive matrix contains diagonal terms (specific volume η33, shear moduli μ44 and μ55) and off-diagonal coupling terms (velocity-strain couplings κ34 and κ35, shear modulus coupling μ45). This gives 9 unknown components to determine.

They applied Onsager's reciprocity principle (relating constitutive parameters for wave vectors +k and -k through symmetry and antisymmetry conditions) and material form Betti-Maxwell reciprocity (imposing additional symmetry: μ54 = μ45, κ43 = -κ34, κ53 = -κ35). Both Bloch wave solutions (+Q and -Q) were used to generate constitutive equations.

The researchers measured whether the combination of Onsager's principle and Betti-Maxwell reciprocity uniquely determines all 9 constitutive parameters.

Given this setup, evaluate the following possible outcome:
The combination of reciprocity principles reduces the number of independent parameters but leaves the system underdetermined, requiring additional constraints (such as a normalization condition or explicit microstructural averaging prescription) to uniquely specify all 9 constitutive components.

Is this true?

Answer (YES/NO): YES